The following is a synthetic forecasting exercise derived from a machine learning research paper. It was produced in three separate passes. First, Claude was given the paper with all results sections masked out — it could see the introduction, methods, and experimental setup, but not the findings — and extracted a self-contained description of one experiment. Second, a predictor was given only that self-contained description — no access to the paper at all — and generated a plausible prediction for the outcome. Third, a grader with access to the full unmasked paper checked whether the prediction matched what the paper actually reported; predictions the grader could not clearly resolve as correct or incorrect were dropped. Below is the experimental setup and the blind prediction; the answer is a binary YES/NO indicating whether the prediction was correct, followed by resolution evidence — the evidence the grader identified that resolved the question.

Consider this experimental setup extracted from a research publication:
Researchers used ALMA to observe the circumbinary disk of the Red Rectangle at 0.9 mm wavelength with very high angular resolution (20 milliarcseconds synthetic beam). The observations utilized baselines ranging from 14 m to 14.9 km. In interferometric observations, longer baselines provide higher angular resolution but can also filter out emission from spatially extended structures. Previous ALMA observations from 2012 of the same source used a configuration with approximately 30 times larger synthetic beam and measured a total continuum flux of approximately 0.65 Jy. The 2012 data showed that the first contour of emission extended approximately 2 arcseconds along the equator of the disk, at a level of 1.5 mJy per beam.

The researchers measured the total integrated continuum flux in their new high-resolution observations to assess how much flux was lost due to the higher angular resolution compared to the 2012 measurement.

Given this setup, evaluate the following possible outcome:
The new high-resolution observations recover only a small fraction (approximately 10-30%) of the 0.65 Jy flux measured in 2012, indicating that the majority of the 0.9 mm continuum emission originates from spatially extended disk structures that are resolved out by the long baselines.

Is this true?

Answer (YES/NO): NO